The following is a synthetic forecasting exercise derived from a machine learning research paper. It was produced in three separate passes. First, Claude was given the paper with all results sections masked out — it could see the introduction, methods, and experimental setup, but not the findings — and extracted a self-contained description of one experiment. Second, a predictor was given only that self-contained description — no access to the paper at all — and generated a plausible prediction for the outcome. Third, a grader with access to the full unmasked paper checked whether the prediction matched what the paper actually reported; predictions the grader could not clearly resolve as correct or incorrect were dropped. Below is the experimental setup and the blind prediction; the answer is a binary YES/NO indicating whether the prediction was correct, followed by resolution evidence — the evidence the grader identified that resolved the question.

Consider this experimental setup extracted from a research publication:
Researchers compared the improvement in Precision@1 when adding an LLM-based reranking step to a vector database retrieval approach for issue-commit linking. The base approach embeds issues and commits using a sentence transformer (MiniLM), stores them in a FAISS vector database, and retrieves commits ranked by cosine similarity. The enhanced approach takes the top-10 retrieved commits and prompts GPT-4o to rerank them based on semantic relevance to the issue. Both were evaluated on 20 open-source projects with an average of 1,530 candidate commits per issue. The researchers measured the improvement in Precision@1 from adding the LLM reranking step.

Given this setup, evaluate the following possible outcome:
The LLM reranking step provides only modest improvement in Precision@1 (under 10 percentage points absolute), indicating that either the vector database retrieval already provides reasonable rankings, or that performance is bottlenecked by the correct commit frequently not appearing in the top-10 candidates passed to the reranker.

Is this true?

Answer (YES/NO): NO